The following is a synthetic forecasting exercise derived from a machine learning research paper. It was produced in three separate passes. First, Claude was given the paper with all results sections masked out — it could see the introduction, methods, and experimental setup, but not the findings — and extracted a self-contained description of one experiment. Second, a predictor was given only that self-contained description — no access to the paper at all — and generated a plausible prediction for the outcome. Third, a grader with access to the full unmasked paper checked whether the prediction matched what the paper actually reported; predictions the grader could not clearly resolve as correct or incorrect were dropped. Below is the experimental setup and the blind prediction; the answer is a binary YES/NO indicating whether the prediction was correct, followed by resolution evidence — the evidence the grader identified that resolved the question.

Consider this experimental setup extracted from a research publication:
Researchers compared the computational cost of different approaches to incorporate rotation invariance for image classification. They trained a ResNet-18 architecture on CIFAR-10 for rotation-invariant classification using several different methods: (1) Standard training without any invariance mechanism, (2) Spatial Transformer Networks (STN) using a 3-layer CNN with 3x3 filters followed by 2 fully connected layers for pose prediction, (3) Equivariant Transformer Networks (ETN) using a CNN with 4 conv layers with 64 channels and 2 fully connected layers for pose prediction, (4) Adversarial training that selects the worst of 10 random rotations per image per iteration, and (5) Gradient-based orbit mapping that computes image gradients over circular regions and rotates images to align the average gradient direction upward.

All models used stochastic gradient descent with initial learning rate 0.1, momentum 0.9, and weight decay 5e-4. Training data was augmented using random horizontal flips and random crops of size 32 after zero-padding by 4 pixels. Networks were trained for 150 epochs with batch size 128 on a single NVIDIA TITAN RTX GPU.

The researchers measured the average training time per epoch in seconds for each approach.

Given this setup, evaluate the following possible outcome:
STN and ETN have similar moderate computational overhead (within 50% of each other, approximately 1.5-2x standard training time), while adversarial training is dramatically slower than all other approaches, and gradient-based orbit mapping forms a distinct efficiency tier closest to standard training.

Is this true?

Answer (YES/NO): NO